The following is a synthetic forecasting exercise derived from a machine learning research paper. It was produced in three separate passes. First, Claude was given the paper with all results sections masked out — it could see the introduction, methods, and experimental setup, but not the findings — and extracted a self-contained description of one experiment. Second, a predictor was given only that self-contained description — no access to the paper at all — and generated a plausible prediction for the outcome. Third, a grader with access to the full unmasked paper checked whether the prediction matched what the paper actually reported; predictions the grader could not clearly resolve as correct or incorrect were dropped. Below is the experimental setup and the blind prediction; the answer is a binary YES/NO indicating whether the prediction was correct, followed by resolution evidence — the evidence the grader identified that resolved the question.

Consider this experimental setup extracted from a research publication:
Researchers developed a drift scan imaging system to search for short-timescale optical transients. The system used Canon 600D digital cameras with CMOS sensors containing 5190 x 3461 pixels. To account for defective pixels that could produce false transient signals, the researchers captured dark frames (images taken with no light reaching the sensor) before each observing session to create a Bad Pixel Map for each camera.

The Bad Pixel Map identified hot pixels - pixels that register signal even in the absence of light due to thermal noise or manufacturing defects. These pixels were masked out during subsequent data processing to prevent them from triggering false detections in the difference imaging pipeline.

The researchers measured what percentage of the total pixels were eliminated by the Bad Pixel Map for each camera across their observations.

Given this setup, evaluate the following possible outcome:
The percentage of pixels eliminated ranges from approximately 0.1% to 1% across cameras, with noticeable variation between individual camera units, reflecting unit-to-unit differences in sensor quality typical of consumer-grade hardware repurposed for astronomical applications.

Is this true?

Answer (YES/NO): NO